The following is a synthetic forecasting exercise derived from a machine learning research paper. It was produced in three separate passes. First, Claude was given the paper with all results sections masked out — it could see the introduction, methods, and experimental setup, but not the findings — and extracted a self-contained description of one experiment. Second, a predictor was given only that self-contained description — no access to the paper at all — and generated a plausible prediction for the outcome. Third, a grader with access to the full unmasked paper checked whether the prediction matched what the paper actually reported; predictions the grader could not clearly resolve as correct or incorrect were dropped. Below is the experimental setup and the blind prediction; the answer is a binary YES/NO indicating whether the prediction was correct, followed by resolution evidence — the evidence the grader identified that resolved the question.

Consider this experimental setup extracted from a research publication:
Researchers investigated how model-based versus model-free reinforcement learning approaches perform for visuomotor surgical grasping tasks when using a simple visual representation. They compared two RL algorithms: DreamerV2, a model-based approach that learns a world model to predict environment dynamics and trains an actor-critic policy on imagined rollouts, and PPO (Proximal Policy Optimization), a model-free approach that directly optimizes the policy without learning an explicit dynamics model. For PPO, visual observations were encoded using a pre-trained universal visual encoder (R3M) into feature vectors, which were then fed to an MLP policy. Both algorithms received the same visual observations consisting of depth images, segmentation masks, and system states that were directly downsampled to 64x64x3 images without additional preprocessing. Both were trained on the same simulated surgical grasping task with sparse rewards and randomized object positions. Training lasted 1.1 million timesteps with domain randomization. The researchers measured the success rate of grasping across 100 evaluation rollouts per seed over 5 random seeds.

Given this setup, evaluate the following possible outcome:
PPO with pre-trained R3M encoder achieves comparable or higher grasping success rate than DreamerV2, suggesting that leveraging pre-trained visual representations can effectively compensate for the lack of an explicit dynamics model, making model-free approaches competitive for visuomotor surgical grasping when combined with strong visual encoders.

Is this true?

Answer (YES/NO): NO